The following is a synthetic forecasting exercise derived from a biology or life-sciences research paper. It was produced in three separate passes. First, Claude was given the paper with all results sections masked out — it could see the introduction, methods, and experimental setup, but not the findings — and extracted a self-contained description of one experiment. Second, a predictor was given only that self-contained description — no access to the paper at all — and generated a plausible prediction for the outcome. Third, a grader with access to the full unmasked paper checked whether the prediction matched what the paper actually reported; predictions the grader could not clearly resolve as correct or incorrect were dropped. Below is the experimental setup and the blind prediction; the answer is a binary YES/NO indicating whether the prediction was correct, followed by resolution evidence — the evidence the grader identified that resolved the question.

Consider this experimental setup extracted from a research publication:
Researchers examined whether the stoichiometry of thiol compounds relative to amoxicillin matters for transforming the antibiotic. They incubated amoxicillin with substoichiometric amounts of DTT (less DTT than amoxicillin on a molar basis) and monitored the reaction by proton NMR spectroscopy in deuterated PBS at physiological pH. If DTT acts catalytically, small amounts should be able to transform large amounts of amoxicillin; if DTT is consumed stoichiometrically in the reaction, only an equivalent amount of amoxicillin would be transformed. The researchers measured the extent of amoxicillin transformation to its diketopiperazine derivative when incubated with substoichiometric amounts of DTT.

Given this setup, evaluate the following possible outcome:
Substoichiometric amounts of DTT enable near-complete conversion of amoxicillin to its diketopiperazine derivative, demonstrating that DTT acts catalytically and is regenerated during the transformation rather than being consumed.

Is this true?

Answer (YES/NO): YES